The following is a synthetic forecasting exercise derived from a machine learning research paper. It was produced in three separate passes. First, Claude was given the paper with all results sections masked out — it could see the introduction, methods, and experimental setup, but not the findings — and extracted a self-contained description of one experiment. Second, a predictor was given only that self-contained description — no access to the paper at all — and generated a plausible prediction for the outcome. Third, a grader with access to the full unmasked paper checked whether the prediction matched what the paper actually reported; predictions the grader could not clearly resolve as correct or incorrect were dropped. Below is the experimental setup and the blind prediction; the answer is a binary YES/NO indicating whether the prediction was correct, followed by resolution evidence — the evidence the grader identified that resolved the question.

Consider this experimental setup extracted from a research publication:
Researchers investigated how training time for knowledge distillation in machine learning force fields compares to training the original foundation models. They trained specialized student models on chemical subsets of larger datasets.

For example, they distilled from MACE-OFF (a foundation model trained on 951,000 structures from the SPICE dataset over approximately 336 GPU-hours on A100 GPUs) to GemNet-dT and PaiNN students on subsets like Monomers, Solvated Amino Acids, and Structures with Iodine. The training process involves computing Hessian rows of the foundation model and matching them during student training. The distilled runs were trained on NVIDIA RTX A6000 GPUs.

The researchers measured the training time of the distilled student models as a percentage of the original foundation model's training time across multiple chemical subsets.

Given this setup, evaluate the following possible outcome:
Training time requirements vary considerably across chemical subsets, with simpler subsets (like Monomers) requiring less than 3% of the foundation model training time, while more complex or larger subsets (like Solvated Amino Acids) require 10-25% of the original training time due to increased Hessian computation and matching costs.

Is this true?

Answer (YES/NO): NO